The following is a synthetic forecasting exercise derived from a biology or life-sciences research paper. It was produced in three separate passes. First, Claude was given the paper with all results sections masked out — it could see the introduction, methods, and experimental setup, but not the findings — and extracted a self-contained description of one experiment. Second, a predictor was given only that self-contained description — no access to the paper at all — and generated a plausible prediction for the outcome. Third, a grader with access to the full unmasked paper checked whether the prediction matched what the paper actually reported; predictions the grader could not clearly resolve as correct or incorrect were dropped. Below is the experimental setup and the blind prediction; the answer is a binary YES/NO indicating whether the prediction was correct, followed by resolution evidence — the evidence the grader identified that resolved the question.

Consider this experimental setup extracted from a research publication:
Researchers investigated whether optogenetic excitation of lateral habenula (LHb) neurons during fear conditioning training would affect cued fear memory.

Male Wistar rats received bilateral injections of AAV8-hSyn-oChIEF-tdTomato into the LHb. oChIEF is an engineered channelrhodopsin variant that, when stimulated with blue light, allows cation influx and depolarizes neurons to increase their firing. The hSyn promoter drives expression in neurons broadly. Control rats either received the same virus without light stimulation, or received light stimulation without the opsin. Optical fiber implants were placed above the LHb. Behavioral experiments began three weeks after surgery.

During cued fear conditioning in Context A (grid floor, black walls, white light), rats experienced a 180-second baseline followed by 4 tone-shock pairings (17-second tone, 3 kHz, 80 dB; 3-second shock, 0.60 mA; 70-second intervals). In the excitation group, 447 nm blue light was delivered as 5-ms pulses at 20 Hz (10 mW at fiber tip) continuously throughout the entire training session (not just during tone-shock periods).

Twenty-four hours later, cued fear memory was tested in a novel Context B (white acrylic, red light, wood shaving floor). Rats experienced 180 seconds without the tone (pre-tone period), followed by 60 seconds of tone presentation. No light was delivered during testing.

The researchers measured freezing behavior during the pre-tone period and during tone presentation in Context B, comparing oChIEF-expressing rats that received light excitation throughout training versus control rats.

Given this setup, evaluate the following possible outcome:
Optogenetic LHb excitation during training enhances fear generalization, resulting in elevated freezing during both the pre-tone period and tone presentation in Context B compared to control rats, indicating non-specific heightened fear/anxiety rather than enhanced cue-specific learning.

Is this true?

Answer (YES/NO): NO